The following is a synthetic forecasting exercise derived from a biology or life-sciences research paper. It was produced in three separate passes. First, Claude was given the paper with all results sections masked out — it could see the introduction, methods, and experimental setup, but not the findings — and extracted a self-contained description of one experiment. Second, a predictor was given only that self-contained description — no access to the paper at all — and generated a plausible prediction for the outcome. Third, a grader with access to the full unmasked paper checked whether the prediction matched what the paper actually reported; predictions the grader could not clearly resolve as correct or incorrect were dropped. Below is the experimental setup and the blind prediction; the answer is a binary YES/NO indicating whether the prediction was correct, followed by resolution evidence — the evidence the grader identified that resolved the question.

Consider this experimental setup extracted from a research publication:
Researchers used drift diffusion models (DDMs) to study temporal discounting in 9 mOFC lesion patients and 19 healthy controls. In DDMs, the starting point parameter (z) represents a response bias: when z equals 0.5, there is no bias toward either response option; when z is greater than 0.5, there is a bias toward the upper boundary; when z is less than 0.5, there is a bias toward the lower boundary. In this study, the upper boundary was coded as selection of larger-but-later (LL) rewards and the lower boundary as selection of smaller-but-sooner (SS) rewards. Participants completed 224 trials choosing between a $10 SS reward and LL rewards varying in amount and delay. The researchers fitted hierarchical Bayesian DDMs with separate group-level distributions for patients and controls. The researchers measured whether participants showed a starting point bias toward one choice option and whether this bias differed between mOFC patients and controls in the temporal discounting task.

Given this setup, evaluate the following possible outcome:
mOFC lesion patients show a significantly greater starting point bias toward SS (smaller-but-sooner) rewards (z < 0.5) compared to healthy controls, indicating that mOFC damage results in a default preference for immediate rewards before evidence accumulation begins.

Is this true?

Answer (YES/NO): NO